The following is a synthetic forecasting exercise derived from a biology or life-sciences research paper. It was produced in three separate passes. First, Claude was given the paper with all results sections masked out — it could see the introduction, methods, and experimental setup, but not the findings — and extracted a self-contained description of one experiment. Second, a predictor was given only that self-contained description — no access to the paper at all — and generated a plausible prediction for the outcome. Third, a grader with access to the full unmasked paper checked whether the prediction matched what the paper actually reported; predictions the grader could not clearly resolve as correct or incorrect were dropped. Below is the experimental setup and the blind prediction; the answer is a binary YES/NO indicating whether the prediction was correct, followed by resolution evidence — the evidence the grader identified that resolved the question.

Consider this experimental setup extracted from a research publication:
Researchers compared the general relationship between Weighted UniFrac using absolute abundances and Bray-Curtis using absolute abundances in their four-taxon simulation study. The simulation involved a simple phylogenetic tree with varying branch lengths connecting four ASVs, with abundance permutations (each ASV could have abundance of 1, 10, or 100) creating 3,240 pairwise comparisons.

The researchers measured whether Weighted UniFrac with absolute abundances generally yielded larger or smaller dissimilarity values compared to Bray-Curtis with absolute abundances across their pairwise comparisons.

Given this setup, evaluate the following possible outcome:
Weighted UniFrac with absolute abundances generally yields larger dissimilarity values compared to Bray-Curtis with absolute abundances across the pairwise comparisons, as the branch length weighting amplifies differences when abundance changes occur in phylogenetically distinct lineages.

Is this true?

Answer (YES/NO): NO